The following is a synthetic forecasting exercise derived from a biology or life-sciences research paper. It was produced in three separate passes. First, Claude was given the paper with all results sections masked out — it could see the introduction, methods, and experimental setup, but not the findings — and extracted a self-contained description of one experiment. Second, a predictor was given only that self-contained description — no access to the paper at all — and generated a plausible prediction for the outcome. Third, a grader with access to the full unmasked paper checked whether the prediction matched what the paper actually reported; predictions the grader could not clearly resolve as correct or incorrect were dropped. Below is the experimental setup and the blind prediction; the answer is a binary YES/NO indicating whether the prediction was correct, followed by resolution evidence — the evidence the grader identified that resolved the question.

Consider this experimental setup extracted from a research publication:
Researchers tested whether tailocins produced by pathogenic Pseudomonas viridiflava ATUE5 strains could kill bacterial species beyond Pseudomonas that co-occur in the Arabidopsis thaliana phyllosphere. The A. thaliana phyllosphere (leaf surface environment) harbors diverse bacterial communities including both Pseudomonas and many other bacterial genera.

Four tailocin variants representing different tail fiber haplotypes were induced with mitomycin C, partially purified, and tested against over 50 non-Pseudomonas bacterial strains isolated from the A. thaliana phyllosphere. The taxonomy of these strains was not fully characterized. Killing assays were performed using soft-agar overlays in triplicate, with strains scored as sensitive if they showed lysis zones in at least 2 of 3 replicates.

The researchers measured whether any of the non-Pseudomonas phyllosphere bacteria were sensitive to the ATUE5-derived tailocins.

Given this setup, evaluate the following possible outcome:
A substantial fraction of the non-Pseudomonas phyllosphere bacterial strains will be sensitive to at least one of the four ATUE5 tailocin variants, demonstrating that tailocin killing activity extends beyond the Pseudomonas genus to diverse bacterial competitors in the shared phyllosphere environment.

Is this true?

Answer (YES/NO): NO